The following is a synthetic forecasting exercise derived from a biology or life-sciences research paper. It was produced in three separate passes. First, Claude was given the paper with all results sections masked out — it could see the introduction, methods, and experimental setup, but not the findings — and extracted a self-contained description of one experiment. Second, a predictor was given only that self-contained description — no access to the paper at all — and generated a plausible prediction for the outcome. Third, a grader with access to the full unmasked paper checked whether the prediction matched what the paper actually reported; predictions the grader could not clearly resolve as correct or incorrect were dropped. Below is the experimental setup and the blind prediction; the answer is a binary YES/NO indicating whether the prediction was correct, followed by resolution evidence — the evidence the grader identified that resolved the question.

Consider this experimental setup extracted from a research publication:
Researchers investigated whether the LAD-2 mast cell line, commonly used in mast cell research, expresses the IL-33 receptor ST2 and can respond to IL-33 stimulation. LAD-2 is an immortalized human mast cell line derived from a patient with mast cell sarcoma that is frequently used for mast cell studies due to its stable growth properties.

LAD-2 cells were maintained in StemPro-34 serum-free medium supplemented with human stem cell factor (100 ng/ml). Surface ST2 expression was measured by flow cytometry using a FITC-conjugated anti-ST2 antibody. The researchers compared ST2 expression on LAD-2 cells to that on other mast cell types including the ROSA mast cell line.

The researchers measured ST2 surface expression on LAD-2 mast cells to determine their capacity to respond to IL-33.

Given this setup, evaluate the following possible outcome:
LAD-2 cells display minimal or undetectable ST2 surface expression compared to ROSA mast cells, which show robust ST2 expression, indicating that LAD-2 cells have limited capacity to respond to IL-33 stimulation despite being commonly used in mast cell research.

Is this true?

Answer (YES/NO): NO